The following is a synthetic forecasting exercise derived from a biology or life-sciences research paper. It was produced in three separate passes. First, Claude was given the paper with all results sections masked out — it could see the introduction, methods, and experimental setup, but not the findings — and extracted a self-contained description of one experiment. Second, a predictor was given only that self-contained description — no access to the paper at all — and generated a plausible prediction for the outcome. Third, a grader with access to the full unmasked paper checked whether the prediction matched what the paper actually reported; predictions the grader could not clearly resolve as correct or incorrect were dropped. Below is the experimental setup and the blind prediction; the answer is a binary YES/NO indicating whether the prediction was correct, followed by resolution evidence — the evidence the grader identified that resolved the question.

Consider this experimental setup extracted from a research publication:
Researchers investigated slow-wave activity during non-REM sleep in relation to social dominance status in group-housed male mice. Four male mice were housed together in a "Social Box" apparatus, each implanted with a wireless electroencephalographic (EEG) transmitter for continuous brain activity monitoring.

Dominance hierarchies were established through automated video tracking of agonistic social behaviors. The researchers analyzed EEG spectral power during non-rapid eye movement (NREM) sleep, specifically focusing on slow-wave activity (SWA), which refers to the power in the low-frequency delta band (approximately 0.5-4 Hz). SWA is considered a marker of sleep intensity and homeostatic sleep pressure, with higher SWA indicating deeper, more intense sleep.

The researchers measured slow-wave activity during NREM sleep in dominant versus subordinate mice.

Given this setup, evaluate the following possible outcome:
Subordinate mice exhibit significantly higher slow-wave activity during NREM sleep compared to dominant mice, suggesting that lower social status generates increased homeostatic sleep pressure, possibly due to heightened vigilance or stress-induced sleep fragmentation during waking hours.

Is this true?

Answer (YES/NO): YES